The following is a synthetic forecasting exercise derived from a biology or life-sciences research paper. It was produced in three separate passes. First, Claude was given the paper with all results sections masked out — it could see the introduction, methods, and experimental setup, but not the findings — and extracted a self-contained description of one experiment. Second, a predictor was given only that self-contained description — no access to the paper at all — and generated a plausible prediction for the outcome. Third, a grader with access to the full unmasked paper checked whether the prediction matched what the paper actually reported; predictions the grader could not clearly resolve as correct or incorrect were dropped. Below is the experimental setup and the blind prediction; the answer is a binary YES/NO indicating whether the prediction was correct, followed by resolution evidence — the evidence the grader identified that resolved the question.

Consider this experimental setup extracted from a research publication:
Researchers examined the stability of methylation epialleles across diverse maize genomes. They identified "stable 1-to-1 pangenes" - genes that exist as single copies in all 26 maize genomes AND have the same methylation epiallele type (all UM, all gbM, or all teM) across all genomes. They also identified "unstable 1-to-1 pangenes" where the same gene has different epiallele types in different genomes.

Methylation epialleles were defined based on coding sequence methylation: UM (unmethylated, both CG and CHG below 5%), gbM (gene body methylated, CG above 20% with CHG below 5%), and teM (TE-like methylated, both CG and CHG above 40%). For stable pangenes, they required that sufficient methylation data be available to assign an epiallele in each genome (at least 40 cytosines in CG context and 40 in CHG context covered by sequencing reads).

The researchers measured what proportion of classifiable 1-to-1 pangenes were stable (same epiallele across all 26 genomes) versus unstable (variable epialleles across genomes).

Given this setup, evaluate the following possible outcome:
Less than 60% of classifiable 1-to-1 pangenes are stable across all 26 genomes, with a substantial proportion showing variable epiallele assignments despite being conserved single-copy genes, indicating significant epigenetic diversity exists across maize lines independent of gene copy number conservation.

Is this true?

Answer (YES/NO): NO